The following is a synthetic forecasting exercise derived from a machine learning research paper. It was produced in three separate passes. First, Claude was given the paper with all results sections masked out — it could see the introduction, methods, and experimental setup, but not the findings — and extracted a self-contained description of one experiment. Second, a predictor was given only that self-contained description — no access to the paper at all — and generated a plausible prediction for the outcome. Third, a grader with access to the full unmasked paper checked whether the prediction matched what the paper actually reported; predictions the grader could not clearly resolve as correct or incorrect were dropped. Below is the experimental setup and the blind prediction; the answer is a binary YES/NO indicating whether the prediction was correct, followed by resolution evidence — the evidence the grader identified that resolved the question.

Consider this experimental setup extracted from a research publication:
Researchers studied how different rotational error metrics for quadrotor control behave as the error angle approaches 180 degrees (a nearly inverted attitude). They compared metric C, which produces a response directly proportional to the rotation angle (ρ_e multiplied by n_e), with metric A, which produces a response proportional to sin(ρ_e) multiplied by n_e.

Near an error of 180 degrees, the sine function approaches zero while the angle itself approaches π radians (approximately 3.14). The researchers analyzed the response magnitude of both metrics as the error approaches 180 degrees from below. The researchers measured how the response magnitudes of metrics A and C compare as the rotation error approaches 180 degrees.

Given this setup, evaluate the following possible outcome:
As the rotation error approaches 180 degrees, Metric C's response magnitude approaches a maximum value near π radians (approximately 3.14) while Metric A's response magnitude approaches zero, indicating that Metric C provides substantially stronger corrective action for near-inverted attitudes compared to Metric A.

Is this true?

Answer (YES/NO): YES